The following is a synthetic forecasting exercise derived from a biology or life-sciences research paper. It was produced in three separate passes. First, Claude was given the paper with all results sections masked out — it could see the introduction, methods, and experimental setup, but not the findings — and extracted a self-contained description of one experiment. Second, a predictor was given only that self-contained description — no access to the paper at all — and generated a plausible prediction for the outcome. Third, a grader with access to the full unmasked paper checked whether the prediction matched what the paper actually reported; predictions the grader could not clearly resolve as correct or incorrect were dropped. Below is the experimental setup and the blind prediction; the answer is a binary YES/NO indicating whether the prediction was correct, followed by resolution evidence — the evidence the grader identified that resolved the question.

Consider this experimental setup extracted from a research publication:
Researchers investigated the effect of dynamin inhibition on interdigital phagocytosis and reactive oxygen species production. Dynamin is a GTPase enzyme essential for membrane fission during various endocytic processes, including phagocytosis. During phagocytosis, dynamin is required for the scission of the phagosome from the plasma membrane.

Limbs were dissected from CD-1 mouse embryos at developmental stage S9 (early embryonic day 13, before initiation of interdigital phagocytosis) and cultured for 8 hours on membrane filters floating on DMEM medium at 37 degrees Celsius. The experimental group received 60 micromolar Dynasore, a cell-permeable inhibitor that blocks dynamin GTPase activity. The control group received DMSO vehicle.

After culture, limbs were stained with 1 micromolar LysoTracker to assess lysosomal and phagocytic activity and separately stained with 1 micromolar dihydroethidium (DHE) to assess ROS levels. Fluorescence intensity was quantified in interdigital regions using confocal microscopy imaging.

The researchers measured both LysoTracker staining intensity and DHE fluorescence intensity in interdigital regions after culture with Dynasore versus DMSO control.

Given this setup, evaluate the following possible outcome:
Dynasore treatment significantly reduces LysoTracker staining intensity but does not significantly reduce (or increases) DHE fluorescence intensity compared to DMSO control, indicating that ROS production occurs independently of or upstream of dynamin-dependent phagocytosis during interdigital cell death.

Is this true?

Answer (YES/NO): NO